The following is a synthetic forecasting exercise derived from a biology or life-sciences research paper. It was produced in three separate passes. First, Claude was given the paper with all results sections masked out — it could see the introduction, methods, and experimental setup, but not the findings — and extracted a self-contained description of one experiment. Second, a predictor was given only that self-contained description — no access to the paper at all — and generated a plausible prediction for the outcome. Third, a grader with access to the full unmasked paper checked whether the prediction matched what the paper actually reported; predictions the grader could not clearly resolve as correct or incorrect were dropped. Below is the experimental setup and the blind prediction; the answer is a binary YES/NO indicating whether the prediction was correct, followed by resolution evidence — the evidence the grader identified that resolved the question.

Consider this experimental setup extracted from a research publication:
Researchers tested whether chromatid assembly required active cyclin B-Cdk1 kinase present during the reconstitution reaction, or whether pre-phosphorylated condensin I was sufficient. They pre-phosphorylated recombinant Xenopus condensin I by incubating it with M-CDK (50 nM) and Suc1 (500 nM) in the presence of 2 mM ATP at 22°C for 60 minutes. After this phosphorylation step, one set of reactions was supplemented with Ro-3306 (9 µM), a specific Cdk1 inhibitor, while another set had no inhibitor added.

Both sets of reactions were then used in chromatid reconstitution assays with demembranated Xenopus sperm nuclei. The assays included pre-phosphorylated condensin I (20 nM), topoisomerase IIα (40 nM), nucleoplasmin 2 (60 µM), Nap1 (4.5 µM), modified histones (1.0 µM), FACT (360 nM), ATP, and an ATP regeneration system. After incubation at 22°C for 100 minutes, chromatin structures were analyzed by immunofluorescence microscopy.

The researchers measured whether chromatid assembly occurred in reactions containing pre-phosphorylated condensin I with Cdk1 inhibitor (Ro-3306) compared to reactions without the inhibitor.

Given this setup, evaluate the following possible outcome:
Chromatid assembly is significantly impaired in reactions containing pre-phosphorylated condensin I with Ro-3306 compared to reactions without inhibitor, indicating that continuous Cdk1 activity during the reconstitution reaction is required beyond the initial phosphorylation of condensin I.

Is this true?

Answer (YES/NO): NO